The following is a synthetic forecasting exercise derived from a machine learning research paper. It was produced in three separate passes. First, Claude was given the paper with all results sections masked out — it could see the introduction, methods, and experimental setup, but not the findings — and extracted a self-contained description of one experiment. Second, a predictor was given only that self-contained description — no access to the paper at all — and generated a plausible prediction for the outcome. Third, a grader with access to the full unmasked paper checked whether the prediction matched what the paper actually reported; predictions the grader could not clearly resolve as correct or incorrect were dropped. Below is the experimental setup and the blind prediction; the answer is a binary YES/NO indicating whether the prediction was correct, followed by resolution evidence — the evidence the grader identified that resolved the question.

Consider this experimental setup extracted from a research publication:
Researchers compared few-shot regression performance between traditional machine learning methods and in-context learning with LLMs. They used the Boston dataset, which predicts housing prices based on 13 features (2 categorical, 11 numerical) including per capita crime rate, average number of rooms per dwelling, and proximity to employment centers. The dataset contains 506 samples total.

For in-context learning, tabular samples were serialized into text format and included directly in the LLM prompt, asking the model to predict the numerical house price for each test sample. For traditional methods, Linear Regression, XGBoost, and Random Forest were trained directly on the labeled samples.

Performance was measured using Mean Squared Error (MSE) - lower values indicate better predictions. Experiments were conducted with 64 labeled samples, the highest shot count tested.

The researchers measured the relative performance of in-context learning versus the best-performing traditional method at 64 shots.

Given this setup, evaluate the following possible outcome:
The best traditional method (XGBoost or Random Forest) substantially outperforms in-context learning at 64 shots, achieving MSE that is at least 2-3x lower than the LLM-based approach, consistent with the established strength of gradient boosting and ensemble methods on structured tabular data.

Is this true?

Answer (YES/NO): YES